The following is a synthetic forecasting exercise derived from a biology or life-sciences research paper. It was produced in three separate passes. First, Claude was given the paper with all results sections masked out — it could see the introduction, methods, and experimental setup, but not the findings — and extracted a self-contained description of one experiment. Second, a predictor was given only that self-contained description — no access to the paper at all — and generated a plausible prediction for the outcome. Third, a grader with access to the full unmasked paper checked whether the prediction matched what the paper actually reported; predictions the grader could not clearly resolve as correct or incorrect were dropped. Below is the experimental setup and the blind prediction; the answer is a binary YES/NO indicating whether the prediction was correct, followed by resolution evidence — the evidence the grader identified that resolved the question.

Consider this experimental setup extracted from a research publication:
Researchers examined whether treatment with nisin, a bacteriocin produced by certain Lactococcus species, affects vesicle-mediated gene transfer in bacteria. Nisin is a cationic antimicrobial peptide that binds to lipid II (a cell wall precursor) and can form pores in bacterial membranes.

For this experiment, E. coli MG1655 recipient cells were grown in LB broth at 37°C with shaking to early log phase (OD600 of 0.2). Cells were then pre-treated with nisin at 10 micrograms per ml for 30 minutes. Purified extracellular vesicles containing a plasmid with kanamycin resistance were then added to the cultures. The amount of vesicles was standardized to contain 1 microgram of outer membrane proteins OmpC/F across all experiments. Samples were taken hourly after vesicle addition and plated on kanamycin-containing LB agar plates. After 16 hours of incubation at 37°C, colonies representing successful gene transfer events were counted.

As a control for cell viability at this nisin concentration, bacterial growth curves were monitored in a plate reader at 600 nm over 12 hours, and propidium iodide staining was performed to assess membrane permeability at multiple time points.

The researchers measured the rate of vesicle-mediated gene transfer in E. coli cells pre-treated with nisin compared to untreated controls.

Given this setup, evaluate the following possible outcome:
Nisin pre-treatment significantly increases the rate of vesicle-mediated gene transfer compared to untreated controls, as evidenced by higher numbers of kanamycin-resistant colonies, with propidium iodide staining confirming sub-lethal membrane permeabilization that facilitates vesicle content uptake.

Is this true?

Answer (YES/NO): NO